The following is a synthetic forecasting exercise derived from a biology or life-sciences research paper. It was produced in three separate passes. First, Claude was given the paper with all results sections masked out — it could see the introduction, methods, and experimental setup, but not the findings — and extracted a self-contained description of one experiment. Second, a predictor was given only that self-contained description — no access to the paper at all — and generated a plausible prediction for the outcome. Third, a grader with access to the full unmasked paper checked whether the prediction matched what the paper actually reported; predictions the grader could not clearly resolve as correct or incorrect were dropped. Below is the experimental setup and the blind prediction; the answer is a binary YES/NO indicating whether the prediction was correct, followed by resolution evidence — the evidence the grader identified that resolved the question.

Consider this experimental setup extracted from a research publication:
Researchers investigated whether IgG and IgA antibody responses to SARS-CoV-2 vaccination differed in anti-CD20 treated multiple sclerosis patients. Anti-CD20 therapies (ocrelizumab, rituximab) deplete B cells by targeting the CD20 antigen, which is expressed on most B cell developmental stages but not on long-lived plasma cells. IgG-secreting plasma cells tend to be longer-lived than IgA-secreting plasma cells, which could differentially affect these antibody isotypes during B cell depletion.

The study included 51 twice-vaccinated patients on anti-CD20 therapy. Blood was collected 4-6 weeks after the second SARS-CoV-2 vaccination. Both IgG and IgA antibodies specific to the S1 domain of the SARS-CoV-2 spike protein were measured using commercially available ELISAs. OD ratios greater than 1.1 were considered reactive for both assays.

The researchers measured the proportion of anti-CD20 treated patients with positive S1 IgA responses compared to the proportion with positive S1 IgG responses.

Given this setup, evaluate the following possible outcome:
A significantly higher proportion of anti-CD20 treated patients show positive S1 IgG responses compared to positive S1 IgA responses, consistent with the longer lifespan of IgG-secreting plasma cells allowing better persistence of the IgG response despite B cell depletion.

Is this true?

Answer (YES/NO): NO